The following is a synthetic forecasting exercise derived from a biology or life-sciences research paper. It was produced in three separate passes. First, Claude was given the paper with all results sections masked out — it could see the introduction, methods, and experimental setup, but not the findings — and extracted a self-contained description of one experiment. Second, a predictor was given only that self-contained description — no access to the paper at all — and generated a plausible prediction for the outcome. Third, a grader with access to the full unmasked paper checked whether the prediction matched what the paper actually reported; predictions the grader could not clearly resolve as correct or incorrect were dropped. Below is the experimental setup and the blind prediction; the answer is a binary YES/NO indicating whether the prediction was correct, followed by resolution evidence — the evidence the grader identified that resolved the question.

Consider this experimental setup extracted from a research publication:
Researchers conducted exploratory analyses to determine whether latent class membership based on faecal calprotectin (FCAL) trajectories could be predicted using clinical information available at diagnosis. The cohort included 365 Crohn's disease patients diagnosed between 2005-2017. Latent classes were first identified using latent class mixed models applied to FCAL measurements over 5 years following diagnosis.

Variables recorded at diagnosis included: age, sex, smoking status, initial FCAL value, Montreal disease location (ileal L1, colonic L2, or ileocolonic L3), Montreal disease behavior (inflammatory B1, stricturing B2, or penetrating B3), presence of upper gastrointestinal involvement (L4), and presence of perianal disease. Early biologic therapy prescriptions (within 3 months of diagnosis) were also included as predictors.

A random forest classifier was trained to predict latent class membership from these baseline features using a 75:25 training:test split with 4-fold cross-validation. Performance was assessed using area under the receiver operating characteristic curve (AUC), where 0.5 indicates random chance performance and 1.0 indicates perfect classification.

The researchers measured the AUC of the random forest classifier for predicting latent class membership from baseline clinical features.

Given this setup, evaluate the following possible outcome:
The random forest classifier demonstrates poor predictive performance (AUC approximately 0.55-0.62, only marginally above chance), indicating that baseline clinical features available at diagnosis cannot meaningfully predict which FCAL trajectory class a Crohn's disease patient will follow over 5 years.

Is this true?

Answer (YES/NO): NO